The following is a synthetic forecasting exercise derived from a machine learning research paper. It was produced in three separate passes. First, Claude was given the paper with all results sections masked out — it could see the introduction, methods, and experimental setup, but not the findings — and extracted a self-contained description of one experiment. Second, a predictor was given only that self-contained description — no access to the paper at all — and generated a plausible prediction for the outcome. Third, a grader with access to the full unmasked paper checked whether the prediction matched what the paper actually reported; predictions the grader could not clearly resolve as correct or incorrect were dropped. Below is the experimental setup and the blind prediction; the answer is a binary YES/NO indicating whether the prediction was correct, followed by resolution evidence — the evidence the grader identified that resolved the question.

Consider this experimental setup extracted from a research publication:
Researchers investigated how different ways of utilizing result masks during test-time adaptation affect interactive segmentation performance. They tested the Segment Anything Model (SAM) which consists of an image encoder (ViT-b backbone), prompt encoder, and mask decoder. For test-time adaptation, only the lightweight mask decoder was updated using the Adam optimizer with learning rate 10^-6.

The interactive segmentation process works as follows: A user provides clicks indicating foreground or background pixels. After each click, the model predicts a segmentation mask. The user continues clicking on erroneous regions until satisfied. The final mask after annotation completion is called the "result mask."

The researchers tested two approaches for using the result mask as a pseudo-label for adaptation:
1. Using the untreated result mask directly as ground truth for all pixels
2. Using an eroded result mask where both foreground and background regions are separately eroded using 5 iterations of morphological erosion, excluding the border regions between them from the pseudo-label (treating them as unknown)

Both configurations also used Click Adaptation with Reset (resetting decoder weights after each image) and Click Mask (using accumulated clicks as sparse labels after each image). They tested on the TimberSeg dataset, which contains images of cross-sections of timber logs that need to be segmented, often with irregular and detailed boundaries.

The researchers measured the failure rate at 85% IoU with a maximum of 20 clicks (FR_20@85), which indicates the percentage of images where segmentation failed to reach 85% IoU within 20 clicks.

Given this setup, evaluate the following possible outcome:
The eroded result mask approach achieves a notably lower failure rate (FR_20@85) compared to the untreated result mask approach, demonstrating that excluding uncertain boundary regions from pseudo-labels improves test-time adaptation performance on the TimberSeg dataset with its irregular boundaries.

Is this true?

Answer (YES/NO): YES